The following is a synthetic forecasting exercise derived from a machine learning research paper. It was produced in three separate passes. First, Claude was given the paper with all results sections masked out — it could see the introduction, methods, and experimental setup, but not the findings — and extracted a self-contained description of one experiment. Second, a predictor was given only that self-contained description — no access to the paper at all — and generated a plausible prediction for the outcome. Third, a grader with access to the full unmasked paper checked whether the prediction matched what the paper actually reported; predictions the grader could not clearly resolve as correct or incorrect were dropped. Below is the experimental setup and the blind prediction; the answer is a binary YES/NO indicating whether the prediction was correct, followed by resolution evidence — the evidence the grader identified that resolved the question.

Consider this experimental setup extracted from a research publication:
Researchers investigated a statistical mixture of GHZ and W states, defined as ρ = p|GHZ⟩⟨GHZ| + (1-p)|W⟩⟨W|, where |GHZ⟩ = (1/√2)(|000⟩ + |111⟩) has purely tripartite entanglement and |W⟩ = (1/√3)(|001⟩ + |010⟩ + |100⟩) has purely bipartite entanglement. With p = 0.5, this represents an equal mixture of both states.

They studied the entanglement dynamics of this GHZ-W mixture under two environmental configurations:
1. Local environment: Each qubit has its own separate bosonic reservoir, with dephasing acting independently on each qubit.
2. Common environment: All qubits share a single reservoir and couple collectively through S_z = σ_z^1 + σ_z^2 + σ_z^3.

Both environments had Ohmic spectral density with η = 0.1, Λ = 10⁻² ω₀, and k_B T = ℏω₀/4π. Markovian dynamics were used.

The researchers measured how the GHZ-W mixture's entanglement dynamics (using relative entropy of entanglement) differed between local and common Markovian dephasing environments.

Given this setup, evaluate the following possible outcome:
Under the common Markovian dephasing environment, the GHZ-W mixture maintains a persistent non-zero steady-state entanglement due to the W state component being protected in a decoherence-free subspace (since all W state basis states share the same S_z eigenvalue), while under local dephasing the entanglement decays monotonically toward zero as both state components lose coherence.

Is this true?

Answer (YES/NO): NO